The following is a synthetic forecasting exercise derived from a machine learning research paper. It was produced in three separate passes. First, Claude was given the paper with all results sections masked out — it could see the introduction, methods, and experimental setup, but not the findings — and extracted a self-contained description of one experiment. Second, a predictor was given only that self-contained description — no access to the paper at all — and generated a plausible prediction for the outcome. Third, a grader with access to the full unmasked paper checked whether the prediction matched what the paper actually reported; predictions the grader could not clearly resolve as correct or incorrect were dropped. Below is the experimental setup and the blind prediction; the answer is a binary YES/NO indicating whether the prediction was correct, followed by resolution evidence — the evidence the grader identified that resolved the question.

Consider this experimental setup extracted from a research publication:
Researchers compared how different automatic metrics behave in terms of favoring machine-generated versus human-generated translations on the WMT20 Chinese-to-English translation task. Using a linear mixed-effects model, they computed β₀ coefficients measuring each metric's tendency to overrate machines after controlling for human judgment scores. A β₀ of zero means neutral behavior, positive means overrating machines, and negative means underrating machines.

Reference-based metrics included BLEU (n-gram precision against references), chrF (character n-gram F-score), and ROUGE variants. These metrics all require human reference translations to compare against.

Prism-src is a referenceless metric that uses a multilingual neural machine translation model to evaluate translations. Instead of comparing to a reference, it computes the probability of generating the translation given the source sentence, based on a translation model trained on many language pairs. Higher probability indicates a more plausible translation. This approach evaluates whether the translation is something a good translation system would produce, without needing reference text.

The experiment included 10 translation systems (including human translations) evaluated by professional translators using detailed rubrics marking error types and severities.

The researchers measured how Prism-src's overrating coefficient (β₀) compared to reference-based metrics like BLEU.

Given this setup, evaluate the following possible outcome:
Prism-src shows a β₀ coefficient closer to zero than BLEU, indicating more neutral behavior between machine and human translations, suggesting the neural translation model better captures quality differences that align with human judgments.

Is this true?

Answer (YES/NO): NO